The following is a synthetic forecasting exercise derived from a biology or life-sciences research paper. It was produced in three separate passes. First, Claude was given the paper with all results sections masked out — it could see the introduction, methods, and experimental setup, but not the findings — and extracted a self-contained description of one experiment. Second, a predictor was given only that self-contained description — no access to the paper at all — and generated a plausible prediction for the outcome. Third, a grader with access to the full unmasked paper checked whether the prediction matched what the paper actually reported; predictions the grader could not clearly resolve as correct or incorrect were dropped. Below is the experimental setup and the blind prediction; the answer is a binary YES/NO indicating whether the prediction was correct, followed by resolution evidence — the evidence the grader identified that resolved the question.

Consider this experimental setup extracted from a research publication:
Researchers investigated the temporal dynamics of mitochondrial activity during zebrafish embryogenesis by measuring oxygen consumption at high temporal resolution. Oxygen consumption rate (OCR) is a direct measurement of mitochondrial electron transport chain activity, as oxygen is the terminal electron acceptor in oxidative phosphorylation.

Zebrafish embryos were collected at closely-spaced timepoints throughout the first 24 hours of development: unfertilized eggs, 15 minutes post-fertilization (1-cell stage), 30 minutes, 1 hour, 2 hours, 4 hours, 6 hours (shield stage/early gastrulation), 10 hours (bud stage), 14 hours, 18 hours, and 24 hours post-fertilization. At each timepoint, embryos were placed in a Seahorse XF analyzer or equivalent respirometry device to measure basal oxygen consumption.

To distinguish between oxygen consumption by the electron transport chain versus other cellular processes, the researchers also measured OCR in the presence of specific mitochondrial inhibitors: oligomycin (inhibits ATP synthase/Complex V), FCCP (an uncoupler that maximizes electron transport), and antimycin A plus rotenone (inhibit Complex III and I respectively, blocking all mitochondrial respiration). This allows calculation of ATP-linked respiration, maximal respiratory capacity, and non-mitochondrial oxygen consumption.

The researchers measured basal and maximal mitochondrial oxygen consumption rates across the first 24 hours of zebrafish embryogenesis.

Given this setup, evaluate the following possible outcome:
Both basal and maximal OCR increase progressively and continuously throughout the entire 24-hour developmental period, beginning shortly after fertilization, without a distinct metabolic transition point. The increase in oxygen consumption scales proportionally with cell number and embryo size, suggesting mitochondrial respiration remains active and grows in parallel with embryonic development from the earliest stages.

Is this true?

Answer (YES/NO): NO